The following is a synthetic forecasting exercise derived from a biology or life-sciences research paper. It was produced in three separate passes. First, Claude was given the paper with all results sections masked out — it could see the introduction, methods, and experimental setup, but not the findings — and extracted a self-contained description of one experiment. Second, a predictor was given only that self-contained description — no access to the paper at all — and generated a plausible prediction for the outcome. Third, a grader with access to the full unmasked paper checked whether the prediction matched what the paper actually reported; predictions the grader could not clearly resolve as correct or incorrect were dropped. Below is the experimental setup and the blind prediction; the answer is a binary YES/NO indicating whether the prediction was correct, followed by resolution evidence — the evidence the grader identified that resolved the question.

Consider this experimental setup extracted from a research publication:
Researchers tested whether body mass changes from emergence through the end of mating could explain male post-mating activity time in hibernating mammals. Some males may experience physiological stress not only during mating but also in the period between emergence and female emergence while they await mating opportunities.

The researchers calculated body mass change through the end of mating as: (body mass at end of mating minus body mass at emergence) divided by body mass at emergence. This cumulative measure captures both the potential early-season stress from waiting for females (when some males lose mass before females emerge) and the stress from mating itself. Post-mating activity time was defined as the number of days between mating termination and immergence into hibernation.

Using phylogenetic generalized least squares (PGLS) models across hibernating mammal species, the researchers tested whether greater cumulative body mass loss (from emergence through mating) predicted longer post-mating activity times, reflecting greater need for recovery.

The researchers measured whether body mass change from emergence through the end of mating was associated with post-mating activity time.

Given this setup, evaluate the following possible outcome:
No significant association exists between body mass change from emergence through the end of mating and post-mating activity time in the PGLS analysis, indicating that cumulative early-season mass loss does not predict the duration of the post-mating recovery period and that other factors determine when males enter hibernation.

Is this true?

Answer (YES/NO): NO